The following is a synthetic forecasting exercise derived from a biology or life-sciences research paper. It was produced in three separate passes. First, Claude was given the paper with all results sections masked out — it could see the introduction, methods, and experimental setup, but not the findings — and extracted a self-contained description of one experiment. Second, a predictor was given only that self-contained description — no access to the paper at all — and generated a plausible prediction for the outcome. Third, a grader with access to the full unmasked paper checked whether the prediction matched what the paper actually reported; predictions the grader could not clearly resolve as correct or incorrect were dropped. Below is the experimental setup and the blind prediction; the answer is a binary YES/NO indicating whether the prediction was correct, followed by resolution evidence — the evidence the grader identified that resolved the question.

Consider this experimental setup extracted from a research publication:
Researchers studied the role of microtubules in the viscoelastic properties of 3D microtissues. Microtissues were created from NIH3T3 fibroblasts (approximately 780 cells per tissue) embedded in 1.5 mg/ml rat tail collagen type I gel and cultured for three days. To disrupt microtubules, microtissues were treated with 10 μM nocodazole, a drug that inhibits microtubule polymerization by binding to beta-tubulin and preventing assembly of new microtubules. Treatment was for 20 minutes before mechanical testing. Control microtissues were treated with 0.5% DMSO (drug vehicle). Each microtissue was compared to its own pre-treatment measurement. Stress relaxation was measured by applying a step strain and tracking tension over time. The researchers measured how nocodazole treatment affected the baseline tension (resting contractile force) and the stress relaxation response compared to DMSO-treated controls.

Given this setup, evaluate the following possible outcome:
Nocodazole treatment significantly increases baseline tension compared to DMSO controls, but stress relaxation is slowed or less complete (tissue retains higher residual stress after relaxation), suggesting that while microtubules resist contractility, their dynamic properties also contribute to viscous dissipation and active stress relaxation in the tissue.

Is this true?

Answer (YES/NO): YES